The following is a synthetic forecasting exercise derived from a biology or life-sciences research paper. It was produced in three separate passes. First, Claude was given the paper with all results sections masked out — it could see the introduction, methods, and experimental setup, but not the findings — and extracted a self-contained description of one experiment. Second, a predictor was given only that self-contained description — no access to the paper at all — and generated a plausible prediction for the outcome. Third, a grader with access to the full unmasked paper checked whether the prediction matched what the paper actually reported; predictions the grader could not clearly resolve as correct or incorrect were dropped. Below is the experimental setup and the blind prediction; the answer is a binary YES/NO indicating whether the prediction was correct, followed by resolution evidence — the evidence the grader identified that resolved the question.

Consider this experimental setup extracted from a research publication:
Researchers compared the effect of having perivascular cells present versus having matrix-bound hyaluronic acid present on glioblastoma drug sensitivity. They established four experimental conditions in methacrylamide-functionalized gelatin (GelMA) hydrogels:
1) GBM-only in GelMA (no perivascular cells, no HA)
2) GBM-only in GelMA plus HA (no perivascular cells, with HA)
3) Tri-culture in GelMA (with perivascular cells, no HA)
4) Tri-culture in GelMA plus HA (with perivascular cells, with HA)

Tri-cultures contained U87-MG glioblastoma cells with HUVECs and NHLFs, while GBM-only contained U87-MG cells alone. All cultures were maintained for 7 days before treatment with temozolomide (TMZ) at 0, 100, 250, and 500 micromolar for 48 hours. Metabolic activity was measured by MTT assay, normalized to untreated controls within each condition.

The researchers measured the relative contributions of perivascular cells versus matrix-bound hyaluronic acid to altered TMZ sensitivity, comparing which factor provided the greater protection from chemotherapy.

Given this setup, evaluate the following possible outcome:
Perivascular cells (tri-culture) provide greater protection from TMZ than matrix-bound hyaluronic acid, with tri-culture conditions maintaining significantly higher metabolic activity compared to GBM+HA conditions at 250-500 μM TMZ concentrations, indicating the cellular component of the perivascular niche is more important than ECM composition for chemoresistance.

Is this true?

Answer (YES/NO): YES